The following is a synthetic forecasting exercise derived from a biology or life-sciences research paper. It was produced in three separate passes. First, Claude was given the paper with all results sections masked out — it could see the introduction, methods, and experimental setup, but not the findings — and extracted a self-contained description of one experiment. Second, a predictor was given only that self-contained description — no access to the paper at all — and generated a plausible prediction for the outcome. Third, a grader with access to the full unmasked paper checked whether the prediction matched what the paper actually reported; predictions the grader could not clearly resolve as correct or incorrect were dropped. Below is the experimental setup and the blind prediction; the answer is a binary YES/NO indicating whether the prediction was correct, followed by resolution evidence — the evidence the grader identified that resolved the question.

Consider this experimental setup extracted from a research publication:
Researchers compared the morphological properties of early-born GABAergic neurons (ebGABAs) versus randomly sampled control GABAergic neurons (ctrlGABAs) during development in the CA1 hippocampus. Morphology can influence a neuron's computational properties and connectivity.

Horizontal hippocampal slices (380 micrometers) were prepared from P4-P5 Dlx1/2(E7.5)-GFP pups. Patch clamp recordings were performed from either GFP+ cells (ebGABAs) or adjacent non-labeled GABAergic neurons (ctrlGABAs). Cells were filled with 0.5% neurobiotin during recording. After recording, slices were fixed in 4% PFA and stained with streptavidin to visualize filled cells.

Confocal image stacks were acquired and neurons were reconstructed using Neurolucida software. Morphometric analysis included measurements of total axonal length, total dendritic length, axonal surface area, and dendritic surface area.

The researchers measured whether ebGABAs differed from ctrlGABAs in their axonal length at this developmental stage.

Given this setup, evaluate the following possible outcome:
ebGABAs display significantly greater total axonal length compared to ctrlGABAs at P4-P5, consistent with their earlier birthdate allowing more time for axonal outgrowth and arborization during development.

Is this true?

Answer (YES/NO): YES